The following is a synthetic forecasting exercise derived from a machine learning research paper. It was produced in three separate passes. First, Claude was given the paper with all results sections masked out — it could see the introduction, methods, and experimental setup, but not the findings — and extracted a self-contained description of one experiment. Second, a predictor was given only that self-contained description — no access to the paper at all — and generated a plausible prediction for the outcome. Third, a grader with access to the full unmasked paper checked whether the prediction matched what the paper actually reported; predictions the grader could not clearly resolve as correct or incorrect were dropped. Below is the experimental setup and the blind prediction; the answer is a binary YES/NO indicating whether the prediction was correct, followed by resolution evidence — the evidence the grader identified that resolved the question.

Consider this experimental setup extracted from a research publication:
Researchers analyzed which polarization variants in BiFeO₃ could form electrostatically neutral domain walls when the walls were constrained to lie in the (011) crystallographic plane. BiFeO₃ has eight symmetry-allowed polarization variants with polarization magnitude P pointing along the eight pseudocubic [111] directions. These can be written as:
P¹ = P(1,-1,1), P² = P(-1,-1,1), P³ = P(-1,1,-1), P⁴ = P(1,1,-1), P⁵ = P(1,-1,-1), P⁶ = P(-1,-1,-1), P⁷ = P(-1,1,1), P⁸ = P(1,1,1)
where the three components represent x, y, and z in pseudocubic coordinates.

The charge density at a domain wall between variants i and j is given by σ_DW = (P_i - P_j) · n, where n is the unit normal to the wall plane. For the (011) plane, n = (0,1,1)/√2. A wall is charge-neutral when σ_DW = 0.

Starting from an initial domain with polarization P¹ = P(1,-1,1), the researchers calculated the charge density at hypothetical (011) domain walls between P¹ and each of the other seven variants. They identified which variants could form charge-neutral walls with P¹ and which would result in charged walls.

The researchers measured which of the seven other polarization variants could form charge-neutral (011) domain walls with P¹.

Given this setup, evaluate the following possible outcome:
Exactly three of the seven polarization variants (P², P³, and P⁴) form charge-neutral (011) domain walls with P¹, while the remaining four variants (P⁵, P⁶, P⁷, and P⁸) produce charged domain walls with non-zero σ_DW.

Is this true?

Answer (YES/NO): YES